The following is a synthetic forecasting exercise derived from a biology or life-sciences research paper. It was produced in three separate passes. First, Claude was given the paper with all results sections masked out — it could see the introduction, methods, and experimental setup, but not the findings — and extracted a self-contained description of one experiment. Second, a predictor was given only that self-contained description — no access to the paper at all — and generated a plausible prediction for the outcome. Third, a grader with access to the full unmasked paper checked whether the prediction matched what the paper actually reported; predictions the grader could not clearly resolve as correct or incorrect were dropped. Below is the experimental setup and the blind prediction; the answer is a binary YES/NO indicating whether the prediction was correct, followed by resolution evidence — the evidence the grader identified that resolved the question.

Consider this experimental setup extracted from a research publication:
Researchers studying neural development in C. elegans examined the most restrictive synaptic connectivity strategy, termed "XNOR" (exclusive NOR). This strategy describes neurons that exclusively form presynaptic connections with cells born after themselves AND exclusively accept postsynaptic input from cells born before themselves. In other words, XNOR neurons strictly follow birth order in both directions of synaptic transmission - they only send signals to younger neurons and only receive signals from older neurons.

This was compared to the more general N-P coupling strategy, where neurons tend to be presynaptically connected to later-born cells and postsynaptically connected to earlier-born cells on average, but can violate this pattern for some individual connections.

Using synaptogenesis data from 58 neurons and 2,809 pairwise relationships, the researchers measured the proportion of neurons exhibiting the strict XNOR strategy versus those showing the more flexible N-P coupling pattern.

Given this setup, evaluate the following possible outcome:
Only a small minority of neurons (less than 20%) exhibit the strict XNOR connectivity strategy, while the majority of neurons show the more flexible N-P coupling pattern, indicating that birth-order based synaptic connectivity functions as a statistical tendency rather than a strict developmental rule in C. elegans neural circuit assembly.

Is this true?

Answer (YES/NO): NO